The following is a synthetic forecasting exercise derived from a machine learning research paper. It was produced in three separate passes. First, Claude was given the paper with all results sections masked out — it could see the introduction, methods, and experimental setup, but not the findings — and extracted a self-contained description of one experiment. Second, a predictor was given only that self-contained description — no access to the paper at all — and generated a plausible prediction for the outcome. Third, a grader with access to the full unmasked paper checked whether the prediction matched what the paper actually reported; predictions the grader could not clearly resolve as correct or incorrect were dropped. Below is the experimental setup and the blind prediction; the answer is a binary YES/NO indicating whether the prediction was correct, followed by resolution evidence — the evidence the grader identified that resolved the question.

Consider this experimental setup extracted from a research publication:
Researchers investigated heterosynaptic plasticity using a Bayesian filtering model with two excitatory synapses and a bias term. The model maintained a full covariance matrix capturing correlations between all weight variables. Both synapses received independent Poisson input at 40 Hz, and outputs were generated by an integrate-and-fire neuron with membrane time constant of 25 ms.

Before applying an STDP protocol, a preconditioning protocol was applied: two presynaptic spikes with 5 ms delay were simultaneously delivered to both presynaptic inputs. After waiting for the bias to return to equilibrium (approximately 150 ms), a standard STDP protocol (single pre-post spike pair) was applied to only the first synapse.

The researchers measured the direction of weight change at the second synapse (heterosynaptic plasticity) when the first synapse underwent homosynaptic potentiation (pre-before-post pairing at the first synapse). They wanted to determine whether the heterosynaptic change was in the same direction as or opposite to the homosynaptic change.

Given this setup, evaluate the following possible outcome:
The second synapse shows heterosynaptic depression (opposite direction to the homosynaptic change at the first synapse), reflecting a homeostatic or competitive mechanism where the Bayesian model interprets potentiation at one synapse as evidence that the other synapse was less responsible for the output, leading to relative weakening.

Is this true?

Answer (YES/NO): YES